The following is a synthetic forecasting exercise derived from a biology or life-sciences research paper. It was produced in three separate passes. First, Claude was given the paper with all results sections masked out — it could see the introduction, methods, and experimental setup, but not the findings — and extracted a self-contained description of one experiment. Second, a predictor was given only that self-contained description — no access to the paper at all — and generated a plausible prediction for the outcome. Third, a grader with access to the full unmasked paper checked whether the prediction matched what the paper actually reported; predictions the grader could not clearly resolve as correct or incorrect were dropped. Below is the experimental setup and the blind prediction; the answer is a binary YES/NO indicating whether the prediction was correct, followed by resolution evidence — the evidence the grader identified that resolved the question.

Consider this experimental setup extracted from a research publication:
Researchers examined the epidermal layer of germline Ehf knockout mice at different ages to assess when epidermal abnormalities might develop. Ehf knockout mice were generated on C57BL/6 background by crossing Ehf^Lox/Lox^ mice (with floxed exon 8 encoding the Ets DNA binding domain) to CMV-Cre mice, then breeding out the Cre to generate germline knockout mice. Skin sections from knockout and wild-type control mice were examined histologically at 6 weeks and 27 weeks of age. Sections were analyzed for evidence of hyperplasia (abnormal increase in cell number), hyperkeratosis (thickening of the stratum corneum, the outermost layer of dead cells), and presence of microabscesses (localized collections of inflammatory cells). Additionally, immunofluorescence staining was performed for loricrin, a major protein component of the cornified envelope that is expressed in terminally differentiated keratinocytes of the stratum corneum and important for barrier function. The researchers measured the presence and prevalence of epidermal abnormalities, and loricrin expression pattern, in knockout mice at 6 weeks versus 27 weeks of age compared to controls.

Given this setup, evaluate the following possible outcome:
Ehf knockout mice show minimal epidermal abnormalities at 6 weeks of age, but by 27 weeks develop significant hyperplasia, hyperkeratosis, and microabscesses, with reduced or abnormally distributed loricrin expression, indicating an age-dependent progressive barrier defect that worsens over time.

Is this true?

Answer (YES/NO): NO